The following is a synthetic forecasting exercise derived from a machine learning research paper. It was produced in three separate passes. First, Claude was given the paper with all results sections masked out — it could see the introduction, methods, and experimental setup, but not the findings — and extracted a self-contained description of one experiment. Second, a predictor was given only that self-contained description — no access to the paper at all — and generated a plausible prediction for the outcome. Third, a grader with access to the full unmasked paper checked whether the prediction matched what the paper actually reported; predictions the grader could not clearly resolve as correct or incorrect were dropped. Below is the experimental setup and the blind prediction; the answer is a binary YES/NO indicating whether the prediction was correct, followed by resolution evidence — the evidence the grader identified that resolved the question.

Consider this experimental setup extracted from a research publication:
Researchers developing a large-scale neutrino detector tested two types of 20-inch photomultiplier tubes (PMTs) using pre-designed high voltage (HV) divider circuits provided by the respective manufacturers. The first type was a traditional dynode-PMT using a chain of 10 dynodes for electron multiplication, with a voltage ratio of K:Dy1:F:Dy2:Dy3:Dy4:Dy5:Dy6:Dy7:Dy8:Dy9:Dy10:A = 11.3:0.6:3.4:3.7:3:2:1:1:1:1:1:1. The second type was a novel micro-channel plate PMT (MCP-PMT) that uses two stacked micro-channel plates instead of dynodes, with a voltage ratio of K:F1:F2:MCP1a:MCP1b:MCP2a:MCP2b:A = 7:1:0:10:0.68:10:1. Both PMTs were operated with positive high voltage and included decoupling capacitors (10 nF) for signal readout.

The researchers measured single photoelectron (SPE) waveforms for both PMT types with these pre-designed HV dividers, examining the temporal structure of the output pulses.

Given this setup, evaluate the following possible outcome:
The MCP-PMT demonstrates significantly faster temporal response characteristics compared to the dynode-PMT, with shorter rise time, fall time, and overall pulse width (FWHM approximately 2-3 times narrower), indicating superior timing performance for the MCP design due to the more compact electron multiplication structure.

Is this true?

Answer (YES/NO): NO